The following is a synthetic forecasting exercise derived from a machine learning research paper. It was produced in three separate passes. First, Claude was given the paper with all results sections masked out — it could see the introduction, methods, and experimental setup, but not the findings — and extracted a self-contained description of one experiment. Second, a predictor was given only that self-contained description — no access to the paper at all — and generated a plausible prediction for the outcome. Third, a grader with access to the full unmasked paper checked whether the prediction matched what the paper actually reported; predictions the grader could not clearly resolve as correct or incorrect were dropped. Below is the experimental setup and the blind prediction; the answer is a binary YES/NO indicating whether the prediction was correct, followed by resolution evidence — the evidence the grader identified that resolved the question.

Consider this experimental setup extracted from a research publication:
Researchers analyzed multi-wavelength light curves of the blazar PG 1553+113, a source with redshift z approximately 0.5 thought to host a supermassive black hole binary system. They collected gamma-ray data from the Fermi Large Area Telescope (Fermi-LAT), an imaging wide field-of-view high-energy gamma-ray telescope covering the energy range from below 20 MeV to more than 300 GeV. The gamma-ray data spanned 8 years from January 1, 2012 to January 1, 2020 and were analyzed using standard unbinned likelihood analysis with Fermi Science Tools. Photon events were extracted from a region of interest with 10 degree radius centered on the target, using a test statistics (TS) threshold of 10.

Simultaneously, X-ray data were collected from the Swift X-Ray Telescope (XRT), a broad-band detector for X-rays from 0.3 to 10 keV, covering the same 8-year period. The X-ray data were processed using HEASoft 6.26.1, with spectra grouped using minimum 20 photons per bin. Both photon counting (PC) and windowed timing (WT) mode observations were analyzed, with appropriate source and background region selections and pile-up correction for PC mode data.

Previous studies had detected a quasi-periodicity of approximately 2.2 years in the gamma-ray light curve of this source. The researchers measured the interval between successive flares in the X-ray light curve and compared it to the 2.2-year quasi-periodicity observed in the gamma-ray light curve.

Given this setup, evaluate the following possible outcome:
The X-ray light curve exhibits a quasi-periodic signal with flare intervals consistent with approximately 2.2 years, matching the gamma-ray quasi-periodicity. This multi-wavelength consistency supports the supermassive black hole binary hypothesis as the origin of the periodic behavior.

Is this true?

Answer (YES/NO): NO